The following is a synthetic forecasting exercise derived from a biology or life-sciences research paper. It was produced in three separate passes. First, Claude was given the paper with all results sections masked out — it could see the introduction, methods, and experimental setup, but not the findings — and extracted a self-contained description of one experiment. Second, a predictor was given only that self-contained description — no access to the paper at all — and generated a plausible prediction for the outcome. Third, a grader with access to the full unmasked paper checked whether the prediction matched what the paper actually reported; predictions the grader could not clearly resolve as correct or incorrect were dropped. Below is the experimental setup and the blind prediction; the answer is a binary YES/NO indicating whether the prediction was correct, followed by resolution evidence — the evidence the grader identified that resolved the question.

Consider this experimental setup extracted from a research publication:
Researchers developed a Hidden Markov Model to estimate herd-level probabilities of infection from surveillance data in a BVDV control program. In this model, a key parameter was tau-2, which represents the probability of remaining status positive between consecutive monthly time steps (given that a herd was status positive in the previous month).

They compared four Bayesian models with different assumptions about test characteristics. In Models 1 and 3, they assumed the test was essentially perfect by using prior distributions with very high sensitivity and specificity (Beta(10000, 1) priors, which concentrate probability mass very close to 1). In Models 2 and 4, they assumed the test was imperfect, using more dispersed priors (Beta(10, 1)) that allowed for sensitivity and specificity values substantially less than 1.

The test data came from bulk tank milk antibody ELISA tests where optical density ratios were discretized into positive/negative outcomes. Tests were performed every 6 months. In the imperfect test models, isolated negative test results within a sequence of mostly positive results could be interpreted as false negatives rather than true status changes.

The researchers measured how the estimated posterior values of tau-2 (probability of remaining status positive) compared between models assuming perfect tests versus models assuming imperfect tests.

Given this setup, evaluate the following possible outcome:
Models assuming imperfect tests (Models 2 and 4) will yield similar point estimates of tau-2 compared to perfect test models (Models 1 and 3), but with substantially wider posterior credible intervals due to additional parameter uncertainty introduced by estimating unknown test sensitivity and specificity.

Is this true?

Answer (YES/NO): NO